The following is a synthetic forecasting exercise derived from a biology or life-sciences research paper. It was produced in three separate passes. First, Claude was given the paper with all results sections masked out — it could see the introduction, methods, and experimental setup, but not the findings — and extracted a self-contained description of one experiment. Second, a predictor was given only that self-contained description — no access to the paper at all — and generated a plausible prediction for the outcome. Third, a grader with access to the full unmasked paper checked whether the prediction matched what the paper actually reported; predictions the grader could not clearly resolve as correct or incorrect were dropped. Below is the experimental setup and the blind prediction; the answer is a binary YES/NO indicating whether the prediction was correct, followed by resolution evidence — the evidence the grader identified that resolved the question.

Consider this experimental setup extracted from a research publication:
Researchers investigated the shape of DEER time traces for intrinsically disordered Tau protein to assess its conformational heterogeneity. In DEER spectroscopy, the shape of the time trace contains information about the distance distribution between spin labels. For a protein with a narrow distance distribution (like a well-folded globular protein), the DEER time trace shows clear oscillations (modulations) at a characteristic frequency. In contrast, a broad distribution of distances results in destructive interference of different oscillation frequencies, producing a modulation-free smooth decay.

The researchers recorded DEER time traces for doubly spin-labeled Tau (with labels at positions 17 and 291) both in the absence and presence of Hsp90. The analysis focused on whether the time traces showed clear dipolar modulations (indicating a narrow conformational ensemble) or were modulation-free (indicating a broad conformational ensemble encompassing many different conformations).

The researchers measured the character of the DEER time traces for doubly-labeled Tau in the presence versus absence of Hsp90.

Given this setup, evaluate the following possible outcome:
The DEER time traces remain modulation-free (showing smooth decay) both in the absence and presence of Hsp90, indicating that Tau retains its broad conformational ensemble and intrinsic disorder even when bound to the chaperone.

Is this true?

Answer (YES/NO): YES